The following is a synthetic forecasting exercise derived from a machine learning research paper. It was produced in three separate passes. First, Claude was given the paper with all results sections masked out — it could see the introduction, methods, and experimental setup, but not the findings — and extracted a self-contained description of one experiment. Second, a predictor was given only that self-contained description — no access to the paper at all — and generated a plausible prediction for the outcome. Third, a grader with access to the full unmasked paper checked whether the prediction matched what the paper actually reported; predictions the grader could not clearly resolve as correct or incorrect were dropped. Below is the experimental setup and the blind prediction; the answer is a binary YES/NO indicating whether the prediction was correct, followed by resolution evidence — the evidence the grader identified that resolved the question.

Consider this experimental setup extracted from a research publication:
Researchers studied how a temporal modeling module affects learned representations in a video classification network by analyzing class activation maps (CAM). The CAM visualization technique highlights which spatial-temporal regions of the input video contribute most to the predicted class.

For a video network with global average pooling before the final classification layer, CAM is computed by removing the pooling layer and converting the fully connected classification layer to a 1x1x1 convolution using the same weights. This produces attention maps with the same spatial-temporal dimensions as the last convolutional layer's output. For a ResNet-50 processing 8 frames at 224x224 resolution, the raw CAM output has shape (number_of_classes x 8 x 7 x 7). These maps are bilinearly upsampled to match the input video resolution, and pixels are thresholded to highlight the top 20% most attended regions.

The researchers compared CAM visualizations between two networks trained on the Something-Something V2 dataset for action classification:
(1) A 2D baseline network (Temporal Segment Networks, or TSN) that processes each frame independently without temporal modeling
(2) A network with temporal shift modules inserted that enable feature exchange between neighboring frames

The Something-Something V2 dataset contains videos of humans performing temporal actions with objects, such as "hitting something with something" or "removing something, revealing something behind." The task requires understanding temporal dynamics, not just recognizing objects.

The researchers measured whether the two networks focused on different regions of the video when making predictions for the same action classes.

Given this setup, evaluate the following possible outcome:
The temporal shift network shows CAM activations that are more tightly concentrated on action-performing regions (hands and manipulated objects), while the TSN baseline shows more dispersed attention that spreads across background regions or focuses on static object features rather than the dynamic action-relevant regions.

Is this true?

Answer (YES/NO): YES